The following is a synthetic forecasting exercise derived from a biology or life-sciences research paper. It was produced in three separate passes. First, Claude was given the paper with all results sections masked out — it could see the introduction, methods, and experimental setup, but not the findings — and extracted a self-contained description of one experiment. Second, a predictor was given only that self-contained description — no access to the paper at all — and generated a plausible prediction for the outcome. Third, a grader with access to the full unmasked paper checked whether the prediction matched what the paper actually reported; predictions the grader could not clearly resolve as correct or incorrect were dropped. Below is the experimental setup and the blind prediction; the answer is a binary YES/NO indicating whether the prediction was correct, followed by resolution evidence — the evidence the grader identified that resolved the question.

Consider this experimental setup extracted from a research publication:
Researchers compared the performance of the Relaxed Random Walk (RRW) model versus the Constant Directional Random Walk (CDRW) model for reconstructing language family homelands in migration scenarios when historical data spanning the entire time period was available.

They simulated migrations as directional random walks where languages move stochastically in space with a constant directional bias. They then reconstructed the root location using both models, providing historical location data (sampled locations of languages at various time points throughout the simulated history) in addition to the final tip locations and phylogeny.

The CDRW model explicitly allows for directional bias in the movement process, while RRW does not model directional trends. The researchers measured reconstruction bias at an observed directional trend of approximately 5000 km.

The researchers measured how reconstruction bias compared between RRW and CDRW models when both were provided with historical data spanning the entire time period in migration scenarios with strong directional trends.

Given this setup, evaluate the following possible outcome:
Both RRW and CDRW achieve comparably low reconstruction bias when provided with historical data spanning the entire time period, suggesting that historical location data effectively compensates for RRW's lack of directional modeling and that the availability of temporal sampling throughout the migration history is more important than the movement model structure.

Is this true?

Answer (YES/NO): NO